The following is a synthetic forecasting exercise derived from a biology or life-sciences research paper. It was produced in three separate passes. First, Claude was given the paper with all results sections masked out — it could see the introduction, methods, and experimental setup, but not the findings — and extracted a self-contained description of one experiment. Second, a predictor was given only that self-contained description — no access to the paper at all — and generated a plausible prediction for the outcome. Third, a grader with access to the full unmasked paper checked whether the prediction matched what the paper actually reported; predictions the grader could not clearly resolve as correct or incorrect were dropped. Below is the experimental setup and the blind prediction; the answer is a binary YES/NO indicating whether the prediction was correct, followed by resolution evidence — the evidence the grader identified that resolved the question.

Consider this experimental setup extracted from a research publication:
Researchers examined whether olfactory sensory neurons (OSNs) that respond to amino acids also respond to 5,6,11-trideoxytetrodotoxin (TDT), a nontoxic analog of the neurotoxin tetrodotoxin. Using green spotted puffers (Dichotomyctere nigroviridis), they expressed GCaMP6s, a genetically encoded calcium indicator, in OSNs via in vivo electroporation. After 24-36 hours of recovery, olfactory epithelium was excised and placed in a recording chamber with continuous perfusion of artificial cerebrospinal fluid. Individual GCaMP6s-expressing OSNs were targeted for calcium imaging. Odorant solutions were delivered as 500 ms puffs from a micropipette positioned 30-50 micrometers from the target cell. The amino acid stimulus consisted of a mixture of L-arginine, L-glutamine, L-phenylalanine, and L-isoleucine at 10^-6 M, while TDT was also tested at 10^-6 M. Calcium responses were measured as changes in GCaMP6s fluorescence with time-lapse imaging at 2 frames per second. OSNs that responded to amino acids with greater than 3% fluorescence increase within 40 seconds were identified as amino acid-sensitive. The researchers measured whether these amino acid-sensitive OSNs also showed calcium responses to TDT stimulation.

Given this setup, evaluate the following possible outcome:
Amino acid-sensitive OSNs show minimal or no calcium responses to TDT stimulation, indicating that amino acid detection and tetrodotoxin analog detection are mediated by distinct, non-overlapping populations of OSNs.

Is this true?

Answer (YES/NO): YES